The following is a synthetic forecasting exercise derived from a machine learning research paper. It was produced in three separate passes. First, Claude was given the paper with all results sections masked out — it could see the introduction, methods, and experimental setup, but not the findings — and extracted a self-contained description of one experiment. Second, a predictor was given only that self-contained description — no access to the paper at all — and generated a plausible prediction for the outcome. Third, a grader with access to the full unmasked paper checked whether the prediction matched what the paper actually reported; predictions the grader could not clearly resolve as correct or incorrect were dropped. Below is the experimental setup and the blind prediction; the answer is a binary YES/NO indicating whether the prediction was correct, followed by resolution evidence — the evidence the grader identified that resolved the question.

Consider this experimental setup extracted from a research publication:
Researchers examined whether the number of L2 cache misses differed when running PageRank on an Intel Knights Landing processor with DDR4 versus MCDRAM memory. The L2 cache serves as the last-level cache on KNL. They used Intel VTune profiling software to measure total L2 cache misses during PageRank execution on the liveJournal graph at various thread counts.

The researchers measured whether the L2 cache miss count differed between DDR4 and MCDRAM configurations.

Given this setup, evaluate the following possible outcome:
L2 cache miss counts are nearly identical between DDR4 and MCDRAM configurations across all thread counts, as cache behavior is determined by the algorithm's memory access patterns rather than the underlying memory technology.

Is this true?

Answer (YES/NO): YES